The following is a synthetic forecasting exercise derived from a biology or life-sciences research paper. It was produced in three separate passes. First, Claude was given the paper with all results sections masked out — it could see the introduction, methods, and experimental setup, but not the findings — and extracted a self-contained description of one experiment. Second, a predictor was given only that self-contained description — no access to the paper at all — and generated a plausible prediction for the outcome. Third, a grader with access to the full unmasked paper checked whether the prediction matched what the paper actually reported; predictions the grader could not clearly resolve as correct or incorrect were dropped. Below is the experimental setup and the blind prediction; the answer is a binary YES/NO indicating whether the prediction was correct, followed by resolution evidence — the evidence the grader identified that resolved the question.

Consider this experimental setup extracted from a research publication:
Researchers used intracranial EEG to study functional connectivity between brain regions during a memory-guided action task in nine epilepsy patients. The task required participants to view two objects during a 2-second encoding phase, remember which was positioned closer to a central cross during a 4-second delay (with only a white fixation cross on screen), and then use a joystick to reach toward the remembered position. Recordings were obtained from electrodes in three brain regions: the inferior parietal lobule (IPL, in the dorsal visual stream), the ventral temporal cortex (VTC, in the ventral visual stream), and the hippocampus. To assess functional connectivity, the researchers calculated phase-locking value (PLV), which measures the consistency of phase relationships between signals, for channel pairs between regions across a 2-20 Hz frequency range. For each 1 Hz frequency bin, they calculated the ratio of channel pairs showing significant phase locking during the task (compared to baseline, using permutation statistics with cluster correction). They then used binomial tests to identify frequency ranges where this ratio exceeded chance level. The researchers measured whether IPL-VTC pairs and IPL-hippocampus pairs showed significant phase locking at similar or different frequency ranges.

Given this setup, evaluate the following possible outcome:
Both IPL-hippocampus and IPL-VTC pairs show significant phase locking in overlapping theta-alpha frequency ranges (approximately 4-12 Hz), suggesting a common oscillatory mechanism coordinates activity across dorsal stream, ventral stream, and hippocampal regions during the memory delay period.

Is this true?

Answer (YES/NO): NO